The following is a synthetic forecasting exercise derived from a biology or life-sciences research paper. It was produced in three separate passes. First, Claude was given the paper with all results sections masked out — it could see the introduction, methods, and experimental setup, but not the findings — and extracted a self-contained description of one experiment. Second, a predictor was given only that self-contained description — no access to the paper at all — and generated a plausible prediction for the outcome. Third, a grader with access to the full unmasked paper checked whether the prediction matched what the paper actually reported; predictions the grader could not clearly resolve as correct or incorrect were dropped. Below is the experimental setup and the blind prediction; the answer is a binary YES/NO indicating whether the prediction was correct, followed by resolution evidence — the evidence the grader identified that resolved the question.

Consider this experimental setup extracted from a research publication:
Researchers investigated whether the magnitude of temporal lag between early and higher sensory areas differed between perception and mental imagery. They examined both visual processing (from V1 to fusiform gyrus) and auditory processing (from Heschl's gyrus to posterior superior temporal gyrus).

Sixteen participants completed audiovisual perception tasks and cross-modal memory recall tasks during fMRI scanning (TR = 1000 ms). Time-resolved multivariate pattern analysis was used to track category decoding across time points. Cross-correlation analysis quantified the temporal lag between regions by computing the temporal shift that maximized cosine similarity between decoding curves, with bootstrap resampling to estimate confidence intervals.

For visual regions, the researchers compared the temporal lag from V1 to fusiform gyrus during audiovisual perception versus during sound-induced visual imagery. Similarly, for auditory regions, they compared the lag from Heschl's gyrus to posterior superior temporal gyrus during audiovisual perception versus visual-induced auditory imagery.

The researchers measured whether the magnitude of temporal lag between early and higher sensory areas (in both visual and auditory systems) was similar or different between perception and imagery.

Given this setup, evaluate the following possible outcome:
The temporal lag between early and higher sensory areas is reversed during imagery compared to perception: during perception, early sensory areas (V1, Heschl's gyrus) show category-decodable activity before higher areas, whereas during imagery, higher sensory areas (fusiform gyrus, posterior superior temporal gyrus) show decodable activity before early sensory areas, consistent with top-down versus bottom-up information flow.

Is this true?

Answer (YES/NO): NO